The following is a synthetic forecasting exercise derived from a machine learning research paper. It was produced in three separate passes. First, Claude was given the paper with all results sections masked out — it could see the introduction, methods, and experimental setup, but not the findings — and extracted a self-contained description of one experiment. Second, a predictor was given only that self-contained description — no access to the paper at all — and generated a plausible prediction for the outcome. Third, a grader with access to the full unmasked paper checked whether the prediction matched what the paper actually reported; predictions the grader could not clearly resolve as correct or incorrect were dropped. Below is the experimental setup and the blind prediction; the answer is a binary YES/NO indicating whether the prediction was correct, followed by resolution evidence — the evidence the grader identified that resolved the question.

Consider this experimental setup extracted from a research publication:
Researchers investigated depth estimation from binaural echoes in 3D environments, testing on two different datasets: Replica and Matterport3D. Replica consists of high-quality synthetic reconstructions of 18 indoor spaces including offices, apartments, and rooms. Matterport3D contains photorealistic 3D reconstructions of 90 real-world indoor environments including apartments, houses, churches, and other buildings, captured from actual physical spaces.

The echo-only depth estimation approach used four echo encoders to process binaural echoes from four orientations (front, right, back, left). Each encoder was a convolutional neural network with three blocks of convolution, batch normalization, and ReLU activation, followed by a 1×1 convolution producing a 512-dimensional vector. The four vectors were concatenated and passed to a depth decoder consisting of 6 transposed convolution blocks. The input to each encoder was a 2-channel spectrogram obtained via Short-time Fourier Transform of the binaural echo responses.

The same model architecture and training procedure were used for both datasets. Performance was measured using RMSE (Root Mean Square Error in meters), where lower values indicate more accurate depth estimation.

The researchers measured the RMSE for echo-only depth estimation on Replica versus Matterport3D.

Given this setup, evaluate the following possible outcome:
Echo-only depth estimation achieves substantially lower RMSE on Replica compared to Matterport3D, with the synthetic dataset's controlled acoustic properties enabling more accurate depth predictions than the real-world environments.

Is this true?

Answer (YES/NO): YES